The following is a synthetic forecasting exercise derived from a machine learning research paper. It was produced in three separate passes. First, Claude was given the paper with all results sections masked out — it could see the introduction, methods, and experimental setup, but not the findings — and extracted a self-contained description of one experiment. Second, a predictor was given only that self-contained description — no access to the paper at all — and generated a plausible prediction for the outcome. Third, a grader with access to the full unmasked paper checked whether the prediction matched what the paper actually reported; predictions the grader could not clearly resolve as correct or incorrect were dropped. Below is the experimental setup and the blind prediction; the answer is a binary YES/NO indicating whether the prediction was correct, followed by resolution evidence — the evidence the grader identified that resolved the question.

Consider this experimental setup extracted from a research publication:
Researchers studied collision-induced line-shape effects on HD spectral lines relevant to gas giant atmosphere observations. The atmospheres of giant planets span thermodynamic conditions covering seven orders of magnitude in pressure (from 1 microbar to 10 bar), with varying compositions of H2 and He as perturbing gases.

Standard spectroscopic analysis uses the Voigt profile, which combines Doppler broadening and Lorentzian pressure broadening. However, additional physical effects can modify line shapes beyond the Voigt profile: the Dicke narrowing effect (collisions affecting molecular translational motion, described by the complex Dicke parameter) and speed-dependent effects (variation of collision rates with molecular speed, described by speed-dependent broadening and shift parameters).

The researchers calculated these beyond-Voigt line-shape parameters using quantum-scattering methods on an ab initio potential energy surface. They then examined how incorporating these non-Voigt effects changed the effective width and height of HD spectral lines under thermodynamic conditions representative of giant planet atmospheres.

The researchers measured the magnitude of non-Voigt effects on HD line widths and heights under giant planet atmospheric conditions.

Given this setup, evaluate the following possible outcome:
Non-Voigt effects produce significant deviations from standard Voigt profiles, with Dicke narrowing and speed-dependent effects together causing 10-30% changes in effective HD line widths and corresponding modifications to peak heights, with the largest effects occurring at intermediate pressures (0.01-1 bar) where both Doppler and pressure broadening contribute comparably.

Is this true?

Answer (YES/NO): NO